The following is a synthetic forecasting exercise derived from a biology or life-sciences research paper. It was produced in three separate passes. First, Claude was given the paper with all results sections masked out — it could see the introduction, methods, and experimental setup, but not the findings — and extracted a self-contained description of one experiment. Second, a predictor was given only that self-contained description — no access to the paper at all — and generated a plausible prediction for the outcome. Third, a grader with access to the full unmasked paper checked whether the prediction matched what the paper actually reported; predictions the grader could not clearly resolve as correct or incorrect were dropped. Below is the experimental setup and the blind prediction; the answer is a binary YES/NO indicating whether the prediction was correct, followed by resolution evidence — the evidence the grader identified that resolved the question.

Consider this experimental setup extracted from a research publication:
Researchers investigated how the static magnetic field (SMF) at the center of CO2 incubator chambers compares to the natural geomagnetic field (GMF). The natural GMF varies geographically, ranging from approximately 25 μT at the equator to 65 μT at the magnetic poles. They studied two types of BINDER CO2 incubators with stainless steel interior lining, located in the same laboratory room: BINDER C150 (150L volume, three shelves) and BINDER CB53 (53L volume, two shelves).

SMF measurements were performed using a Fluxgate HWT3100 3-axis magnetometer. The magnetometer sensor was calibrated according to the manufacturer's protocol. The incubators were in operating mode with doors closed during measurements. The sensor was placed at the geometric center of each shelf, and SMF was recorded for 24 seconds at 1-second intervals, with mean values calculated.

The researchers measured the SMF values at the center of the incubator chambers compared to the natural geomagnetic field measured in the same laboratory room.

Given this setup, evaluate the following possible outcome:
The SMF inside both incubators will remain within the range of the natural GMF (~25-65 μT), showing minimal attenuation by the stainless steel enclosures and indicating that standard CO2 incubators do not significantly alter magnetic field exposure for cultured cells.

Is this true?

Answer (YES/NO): NO